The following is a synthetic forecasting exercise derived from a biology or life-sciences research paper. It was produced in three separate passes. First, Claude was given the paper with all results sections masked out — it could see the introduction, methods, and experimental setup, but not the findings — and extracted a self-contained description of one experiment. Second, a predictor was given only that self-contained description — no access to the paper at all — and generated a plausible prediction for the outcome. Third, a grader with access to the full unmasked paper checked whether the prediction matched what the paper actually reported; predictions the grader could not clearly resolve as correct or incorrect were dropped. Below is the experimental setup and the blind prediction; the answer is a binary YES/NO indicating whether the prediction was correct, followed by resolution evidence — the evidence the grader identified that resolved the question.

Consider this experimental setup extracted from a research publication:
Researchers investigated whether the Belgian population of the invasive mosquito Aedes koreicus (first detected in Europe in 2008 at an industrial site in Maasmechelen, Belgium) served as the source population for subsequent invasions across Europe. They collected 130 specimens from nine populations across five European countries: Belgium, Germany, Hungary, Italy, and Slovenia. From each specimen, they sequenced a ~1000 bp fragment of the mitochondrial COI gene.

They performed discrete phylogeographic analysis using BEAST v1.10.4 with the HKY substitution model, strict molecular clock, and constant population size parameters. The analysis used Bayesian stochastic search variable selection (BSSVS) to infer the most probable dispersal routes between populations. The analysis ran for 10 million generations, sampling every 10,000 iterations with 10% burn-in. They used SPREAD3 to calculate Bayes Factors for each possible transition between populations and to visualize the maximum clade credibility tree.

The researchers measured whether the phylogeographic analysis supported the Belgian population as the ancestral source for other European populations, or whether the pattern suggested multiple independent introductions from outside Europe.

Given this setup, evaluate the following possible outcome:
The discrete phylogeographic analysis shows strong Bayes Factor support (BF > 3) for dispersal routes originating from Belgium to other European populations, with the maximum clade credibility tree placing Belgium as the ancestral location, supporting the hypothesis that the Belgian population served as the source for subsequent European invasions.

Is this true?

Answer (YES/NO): NO